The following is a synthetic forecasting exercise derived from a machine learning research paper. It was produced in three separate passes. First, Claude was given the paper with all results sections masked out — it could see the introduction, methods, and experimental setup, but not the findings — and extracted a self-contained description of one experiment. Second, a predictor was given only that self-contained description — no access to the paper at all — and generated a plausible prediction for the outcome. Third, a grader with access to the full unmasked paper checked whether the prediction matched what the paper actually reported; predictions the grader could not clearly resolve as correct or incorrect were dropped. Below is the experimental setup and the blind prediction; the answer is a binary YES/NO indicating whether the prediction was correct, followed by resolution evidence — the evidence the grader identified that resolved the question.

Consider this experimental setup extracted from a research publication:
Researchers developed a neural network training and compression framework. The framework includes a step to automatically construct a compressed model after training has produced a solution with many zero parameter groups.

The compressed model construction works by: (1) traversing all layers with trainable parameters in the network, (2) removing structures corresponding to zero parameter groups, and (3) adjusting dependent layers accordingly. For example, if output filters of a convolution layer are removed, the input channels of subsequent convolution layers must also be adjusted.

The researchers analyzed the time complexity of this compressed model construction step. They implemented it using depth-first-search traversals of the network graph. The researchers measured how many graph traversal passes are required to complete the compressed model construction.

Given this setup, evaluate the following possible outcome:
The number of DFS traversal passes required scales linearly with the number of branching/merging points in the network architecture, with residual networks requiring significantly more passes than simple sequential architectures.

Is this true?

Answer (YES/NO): NO